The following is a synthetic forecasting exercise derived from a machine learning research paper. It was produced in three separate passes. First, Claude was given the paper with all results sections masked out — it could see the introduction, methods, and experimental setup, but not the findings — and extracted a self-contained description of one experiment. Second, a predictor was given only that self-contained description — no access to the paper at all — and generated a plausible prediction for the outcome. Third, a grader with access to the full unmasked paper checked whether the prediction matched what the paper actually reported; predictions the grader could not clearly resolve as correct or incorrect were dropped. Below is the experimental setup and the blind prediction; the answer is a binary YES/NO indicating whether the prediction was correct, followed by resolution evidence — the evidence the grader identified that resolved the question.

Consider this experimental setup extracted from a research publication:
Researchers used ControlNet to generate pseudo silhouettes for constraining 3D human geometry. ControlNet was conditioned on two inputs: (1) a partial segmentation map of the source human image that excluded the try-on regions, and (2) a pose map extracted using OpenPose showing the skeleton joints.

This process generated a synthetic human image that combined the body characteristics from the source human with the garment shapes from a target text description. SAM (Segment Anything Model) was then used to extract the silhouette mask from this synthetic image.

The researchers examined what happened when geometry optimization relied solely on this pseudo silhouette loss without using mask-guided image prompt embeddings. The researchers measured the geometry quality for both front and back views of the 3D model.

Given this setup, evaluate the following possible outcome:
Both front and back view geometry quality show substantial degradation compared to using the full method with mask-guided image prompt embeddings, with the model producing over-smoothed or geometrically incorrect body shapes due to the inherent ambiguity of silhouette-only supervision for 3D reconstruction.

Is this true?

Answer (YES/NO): NO